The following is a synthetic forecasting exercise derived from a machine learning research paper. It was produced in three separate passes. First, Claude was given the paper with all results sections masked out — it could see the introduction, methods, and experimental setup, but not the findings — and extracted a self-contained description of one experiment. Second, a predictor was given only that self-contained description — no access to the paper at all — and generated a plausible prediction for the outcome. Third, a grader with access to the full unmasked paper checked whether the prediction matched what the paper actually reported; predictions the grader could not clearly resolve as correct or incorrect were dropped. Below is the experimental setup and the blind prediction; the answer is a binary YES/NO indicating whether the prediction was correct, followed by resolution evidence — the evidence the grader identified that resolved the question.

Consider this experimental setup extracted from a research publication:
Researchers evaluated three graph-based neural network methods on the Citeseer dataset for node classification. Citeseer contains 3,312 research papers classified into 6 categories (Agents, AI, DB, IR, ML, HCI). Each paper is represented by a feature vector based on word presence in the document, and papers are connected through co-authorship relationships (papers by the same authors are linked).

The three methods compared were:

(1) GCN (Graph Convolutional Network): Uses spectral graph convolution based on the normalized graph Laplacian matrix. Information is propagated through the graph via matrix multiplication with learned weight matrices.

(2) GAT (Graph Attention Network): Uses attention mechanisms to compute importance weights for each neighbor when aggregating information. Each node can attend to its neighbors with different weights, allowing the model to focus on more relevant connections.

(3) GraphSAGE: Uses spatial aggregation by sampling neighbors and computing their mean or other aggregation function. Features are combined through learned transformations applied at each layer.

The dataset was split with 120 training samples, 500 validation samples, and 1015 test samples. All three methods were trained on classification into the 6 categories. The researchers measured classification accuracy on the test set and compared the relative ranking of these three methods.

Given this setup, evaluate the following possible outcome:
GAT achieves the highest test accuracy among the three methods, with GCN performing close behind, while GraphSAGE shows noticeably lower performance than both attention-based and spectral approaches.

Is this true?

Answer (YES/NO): YES